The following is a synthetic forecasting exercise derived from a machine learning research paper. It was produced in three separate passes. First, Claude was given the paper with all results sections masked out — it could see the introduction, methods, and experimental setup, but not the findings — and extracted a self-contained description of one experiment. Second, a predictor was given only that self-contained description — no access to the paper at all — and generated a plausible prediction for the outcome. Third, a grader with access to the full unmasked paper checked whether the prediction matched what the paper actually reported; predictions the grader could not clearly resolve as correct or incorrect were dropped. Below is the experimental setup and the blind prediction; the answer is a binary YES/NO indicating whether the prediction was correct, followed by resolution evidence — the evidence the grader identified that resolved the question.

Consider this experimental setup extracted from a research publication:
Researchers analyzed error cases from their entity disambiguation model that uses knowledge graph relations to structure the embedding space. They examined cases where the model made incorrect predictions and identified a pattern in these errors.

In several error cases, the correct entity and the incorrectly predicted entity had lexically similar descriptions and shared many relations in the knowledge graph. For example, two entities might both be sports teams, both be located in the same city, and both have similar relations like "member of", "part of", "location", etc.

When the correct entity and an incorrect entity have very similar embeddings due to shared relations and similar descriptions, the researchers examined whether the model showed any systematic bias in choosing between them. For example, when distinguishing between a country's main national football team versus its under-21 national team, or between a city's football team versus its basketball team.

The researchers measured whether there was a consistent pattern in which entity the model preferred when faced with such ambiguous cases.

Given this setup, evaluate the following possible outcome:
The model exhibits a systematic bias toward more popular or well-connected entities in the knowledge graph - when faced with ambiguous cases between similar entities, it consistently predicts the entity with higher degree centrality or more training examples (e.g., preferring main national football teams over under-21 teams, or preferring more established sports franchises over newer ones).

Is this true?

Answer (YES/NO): YES